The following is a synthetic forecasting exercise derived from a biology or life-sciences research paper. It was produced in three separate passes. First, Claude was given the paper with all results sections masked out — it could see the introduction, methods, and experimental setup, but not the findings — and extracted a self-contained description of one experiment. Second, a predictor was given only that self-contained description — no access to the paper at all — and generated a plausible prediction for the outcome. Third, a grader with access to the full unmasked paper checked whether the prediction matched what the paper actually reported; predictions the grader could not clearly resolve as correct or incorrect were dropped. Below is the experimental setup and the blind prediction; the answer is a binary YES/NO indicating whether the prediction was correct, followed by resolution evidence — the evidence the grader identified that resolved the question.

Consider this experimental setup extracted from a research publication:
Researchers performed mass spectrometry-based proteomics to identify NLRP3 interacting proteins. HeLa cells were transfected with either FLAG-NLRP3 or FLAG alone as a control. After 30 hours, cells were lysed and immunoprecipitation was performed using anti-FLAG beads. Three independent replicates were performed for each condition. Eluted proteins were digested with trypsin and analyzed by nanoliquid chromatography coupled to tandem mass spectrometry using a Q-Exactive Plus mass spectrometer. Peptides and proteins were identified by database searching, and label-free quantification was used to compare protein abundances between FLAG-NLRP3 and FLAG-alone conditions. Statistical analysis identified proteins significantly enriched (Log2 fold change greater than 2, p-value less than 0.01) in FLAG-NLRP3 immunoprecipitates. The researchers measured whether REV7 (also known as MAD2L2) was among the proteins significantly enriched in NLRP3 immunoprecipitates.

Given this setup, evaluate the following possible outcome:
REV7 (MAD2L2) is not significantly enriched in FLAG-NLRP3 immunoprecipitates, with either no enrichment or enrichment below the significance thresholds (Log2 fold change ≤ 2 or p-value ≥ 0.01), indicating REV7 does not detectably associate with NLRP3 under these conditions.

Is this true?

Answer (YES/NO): NO